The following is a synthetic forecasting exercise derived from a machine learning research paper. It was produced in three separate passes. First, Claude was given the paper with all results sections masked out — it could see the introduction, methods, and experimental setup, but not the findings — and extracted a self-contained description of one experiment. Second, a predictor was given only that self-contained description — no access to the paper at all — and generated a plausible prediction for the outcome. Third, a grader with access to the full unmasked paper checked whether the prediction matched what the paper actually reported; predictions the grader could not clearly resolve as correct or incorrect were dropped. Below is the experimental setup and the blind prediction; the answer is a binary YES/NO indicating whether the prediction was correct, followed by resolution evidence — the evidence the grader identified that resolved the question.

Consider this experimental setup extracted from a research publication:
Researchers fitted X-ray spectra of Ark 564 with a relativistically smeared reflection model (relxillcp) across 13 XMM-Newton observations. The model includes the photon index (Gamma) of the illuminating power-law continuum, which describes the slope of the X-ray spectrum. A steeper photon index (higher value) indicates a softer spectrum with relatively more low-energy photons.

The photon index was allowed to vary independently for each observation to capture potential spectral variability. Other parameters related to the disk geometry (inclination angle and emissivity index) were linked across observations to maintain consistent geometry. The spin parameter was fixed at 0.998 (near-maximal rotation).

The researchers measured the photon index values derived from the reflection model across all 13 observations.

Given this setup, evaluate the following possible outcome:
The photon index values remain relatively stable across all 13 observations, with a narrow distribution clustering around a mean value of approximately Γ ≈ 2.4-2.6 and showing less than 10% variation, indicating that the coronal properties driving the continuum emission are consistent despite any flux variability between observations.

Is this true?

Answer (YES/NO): NO